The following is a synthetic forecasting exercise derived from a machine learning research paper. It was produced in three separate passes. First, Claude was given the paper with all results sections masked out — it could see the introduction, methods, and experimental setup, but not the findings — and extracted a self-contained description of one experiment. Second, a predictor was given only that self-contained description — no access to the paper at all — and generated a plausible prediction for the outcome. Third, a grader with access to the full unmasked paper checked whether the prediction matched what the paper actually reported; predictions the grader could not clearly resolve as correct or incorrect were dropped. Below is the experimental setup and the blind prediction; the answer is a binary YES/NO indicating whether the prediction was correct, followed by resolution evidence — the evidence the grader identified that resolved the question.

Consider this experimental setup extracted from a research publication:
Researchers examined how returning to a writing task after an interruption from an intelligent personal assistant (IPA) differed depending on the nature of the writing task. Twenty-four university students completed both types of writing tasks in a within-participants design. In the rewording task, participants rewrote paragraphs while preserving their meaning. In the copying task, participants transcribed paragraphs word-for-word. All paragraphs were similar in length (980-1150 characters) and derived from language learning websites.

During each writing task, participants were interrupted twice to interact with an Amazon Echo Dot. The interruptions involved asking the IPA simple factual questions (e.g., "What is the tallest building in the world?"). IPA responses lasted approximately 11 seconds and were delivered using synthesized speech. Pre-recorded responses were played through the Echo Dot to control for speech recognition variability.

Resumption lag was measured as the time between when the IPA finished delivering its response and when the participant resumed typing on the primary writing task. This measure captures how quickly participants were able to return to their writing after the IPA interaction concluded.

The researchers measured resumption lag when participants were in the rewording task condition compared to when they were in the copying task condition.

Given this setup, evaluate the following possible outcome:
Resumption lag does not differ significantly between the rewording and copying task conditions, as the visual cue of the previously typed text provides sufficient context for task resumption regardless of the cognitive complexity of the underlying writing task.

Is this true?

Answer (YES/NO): NO